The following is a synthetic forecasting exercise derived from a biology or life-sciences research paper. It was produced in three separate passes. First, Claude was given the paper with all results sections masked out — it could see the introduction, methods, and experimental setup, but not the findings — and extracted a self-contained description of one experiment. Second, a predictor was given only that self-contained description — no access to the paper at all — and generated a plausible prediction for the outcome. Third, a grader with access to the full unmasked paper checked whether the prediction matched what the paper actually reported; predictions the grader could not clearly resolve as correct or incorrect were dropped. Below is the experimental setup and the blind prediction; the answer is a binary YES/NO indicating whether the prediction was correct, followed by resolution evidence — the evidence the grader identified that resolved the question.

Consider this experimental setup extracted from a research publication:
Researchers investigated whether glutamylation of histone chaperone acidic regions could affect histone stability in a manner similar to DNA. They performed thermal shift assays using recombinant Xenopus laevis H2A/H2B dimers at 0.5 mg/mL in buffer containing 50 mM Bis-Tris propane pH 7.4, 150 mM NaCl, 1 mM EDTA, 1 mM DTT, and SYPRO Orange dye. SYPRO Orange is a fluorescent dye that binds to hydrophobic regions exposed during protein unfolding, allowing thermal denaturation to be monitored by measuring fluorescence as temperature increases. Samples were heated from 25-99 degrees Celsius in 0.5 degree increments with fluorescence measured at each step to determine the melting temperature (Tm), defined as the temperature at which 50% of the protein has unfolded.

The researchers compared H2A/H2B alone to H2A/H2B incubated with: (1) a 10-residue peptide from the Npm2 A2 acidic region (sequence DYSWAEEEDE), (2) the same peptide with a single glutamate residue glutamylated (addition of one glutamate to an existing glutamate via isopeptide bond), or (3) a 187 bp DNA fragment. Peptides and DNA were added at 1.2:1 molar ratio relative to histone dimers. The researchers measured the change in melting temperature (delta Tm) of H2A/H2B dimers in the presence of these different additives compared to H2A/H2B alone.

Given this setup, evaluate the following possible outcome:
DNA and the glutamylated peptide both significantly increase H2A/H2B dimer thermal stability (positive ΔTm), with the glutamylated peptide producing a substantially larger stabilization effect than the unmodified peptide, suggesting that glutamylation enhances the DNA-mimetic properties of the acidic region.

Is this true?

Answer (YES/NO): NO